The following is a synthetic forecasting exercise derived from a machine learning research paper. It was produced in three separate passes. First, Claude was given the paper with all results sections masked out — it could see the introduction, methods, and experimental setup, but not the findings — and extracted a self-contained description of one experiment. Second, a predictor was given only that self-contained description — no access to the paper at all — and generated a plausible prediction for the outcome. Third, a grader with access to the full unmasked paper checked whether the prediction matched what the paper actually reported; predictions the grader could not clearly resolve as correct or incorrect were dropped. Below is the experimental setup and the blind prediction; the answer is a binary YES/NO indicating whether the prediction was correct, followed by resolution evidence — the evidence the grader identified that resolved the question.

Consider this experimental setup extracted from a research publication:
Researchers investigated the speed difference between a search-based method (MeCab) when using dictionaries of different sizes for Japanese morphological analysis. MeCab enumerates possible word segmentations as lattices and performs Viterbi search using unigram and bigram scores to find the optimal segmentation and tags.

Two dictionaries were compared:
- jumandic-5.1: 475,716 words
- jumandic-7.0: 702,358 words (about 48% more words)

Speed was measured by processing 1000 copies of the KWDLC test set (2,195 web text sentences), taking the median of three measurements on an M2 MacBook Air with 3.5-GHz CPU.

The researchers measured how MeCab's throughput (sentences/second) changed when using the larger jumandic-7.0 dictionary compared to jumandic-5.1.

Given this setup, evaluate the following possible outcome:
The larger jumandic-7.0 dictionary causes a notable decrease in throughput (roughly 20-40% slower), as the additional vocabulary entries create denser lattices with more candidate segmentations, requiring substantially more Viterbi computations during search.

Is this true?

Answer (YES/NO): NO